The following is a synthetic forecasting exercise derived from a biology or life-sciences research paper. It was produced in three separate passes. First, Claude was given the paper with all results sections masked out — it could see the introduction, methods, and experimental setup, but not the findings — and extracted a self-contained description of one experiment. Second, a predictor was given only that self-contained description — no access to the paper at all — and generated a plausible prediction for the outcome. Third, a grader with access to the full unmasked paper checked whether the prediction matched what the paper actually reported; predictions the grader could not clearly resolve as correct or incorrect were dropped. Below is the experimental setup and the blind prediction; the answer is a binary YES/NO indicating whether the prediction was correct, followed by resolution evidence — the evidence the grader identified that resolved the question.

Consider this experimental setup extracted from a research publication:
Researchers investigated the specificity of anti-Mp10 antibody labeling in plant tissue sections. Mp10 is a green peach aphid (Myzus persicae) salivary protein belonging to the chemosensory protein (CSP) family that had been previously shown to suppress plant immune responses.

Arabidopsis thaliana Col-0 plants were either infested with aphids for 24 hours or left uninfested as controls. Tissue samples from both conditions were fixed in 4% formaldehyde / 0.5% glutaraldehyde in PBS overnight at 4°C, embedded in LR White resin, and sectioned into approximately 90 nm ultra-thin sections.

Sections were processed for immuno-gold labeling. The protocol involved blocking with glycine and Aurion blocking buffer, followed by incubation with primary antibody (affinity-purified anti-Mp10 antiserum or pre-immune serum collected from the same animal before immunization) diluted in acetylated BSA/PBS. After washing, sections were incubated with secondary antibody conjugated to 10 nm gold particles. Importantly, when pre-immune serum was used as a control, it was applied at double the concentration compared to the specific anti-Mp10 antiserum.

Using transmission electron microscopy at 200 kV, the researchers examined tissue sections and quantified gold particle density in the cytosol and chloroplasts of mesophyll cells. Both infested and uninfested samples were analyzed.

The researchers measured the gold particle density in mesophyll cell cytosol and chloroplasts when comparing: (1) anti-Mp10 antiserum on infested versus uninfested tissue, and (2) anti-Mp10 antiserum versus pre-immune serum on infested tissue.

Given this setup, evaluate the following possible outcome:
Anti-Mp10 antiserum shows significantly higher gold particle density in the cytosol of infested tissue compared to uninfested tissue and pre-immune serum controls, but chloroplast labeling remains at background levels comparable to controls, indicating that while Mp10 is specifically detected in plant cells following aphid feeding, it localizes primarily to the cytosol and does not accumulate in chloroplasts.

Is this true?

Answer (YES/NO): NO